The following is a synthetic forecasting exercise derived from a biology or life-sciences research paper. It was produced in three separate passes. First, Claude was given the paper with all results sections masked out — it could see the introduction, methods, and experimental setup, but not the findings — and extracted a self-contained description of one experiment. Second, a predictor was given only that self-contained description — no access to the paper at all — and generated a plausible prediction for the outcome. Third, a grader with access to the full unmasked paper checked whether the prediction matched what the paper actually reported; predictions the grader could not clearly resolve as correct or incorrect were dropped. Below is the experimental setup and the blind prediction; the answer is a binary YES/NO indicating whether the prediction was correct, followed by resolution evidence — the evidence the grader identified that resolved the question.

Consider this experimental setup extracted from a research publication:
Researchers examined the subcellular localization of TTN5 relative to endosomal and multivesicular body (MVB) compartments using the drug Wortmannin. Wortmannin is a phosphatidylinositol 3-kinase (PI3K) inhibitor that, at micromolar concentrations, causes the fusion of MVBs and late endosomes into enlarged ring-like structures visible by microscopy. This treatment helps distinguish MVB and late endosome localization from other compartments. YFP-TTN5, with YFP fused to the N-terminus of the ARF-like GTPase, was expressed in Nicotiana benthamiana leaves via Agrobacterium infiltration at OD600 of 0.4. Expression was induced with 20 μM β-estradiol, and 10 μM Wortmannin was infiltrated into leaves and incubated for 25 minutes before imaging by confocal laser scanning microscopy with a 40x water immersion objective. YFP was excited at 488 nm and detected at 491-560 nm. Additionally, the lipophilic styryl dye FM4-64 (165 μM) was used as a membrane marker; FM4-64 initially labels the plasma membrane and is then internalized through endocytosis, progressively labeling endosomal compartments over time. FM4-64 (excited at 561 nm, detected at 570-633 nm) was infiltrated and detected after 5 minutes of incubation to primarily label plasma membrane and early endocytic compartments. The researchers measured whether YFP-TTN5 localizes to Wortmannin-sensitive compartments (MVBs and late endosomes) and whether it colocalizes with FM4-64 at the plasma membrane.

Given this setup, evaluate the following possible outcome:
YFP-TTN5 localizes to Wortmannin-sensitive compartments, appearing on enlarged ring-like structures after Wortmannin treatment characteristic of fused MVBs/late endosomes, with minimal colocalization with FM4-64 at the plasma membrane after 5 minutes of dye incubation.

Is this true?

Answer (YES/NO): NO